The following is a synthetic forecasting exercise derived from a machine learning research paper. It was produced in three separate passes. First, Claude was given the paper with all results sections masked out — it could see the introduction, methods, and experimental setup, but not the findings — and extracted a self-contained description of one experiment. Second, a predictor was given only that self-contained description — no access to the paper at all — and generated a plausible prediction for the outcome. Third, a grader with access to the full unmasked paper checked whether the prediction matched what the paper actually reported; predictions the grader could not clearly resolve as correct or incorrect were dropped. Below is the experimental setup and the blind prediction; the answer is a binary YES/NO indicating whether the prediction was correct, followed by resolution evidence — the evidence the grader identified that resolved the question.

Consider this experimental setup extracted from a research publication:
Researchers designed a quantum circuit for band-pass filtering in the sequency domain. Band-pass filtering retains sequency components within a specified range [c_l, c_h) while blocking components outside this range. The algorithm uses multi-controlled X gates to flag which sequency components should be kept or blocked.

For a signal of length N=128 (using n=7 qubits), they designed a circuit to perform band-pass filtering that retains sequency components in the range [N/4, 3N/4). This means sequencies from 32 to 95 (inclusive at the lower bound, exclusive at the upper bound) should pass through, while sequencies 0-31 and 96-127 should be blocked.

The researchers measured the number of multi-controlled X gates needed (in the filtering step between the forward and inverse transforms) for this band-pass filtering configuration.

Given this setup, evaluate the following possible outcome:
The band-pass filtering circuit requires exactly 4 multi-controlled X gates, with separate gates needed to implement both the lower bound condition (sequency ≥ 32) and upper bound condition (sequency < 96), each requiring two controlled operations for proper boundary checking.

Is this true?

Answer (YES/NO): NO